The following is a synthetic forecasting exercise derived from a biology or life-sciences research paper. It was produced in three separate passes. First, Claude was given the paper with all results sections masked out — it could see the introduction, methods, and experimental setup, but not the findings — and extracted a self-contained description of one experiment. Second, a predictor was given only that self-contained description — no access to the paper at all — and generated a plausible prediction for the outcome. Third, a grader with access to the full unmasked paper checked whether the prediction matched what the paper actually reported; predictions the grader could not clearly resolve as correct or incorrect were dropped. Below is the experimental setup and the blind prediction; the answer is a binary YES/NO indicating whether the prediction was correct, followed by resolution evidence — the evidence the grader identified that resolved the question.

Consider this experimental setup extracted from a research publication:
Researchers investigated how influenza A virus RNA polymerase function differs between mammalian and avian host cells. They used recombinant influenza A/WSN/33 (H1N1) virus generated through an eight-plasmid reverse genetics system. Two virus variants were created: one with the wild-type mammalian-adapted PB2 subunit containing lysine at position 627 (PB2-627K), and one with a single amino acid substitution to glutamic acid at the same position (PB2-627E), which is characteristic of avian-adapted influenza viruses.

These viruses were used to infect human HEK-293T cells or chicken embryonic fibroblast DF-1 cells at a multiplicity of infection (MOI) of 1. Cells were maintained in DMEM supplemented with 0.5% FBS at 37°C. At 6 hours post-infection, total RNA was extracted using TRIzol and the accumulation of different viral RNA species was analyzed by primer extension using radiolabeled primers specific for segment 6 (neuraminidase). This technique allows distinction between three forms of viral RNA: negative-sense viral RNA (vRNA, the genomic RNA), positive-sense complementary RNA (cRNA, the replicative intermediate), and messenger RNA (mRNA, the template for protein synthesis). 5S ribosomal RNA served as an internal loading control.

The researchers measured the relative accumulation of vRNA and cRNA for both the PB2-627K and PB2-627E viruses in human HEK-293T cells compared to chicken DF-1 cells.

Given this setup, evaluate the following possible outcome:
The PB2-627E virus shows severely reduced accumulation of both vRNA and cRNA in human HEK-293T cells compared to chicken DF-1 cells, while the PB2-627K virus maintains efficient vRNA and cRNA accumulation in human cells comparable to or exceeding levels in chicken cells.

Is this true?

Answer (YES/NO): YES